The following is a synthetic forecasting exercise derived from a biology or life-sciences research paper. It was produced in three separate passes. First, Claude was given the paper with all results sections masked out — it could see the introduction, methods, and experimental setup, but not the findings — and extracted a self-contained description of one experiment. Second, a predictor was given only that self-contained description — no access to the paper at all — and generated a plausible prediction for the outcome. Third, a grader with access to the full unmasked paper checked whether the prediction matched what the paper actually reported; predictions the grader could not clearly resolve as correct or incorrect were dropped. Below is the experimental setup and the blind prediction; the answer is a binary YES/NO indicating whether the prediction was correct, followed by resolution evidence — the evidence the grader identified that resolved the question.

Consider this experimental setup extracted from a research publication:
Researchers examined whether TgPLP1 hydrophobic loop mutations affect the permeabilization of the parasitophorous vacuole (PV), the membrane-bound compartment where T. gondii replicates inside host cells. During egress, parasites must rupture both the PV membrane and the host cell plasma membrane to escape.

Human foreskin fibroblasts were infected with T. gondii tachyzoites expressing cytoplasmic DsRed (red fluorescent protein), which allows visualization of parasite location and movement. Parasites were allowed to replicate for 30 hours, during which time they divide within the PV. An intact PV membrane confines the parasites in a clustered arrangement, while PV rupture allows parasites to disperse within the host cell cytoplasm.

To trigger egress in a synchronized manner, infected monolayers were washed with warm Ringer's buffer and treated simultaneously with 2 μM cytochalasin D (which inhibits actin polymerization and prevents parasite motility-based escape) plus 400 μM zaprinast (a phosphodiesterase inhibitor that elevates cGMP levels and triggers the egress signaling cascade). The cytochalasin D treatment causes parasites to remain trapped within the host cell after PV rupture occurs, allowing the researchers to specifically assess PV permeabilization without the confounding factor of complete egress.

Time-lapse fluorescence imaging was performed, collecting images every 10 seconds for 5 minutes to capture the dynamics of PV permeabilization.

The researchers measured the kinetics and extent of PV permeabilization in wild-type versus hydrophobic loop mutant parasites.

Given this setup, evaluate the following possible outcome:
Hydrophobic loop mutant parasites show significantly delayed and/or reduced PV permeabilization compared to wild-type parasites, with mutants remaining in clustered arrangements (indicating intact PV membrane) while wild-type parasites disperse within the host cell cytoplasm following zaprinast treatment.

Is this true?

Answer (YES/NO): YES